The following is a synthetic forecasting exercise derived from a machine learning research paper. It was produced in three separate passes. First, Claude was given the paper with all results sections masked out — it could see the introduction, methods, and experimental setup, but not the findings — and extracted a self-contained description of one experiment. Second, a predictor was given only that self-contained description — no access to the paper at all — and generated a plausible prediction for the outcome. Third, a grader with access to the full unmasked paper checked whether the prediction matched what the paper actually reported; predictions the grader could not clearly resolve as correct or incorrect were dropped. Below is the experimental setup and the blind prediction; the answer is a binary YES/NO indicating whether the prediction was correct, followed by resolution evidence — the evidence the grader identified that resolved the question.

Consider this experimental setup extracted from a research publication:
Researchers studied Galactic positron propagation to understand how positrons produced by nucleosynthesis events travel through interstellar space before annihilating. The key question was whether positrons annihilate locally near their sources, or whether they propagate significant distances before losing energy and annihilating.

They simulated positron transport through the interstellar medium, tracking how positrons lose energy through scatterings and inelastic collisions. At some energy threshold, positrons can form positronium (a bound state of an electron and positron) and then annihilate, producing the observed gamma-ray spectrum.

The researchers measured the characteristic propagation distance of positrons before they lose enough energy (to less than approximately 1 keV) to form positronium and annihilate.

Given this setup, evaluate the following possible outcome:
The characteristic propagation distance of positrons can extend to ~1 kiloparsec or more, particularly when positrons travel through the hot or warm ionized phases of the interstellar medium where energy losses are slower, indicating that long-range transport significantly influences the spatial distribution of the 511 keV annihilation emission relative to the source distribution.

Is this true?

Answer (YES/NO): YES